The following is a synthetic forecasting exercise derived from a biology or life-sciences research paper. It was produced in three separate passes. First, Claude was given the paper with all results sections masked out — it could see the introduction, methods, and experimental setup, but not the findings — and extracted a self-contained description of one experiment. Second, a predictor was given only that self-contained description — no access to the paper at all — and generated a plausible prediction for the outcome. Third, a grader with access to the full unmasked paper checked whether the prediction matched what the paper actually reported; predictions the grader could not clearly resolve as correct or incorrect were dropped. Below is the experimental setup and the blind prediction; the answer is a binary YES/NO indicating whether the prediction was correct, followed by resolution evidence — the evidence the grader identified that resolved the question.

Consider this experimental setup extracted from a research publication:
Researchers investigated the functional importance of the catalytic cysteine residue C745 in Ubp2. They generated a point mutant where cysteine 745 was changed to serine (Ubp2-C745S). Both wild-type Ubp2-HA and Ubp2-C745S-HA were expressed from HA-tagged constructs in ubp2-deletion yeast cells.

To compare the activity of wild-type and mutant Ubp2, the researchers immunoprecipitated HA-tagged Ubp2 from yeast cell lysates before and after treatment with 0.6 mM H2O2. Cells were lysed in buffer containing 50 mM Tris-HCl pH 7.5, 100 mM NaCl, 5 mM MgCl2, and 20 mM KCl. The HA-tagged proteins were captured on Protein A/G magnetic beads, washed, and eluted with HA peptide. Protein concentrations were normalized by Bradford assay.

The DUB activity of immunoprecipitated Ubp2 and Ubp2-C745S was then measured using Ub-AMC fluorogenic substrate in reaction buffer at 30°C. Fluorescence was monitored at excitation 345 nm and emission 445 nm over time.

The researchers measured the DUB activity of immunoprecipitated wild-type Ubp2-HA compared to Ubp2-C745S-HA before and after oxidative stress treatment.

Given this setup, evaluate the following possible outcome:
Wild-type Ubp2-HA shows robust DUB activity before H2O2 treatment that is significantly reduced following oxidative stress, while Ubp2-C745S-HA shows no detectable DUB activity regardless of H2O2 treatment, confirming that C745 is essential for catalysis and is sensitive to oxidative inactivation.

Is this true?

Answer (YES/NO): YES